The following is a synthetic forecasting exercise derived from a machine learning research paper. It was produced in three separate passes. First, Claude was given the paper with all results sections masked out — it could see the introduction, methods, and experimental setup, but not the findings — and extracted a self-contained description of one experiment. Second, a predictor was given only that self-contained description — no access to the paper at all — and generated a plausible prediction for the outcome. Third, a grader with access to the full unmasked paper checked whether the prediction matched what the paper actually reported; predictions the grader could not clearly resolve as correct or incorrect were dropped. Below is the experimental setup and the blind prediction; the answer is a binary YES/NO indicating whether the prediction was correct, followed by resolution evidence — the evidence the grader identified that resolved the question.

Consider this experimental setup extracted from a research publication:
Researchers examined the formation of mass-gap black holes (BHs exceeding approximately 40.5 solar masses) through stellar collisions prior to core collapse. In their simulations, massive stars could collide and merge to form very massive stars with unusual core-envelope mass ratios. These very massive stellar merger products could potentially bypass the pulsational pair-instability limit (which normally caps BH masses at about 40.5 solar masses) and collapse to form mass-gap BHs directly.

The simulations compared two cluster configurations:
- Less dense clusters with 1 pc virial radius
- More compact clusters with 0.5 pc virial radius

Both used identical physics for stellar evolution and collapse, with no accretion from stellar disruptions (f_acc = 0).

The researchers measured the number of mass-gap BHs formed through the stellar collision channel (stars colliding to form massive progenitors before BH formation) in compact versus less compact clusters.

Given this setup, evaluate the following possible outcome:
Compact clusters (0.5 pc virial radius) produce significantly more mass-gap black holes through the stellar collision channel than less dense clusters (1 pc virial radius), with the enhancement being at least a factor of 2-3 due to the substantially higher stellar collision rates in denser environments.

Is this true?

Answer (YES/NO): NO